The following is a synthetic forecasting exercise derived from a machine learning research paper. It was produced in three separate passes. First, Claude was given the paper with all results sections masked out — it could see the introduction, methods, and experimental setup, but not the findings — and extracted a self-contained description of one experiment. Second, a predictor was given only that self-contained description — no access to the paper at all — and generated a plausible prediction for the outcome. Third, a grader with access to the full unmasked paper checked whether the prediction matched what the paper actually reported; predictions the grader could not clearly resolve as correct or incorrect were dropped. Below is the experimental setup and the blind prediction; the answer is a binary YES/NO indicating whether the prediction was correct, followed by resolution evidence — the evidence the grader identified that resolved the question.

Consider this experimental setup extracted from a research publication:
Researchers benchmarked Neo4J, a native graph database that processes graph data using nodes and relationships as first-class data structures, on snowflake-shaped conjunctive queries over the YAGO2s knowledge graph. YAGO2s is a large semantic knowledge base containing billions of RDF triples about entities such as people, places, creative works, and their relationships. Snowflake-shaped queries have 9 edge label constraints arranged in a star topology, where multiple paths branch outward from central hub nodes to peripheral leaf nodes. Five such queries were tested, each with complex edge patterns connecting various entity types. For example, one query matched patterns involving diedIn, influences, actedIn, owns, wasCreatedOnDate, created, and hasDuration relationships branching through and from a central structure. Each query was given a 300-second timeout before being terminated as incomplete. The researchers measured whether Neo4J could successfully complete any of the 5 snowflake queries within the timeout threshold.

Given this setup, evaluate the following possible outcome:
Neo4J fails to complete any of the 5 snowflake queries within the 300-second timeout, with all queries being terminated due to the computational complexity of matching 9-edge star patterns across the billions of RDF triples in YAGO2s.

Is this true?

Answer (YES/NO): YES